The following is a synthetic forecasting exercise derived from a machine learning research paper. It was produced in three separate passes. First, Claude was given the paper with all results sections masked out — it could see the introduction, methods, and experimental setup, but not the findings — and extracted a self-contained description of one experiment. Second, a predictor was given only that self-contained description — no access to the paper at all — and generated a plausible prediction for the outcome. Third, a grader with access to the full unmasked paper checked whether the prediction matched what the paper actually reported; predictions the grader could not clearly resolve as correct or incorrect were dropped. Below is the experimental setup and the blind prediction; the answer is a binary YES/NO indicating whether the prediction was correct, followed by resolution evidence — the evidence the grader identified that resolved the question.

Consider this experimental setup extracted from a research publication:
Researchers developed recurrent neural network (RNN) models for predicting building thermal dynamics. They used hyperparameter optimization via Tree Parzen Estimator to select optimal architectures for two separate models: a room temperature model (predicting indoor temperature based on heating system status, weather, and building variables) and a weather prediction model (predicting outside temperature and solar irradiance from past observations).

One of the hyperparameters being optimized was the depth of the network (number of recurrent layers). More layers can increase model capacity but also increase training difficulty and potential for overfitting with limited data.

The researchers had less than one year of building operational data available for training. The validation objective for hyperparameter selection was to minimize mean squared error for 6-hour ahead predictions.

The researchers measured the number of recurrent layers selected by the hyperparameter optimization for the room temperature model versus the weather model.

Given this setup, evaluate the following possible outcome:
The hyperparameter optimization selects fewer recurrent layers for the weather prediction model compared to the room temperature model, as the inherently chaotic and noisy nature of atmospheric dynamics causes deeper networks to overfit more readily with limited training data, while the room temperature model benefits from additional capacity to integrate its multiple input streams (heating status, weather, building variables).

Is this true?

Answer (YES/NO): YES